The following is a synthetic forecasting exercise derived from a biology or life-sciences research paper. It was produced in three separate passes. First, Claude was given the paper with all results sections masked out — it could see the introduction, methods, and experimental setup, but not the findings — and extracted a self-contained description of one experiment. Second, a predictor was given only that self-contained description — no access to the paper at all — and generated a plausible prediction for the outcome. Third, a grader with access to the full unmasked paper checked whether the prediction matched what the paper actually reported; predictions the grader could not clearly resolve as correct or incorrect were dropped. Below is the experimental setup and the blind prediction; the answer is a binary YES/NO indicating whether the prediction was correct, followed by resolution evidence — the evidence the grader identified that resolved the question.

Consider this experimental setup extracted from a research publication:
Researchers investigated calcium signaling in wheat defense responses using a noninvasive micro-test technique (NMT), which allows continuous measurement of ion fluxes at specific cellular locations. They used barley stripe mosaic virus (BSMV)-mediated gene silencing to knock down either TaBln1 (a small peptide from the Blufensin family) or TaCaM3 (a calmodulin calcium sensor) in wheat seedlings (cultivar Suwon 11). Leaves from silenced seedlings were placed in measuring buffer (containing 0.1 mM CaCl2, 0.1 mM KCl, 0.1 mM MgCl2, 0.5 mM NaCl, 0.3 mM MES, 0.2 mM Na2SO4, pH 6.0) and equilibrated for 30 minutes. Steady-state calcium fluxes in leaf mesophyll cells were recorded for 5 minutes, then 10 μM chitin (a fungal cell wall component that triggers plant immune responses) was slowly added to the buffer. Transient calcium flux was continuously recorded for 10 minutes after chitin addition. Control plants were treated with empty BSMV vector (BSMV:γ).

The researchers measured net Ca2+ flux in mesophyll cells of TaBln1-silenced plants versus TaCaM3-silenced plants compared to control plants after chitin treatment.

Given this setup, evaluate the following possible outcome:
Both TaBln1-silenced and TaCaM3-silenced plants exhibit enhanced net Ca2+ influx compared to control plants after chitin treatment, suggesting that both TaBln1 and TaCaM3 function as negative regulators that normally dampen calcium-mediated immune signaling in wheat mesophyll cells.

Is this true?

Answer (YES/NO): NO